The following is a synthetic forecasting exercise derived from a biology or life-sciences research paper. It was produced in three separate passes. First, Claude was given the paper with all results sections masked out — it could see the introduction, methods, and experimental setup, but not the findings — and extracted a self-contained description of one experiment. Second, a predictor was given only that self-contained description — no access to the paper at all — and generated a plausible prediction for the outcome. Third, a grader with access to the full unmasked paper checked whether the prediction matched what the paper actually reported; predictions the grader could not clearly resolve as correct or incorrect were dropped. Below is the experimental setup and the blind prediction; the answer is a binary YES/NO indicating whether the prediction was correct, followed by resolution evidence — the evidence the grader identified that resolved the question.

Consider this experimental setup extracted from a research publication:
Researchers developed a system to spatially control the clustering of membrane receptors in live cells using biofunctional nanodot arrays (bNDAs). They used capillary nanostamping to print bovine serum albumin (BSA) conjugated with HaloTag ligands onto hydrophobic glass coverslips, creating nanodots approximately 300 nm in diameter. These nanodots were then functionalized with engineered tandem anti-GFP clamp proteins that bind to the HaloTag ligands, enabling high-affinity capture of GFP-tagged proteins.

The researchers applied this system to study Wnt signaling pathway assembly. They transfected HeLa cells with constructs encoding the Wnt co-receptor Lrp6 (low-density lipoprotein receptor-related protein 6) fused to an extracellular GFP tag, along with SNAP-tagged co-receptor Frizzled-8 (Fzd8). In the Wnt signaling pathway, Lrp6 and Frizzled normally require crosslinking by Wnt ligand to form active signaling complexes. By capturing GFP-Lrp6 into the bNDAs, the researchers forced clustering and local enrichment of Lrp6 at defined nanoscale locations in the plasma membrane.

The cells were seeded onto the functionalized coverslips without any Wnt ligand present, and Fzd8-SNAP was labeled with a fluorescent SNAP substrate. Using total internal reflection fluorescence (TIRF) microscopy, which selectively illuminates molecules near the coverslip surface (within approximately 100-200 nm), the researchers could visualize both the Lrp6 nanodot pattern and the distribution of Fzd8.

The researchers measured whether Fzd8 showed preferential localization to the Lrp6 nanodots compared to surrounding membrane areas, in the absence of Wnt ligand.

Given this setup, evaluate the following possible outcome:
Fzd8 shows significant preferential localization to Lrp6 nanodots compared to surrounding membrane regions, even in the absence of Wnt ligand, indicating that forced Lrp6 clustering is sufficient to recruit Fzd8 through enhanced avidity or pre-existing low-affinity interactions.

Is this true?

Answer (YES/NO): YES